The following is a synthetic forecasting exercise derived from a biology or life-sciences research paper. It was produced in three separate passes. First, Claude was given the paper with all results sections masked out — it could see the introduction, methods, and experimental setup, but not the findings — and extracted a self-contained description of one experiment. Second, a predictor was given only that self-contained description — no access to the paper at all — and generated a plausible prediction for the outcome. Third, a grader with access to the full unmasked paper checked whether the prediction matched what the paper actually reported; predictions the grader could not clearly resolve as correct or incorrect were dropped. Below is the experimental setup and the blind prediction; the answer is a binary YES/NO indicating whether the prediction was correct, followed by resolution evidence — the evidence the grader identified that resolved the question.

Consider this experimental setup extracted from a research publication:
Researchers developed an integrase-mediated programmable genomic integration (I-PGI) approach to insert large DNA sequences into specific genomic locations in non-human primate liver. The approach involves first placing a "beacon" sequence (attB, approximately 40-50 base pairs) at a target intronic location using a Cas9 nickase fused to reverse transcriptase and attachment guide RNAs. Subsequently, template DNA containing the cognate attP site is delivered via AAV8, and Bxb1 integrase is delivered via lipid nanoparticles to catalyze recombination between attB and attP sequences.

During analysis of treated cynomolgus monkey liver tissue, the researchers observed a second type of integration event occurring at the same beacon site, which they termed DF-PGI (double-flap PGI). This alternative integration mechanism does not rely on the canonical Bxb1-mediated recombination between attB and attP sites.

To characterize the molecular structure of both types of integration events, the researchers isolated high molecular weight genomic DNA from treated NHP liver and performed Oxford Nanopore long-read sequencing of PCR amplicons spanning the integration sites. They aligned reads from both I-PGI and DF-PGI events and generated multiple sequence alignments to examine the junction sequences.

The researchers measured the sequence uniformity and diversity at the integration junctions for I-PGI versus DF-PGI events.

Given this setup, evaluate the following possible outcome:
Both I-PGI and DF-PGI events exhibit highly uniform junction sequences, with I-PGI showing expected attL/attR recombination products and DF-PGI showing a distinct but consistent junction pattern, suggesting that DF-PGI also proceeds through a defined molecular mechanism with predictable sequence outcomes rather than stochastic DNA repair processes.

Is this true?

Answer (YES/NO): NO